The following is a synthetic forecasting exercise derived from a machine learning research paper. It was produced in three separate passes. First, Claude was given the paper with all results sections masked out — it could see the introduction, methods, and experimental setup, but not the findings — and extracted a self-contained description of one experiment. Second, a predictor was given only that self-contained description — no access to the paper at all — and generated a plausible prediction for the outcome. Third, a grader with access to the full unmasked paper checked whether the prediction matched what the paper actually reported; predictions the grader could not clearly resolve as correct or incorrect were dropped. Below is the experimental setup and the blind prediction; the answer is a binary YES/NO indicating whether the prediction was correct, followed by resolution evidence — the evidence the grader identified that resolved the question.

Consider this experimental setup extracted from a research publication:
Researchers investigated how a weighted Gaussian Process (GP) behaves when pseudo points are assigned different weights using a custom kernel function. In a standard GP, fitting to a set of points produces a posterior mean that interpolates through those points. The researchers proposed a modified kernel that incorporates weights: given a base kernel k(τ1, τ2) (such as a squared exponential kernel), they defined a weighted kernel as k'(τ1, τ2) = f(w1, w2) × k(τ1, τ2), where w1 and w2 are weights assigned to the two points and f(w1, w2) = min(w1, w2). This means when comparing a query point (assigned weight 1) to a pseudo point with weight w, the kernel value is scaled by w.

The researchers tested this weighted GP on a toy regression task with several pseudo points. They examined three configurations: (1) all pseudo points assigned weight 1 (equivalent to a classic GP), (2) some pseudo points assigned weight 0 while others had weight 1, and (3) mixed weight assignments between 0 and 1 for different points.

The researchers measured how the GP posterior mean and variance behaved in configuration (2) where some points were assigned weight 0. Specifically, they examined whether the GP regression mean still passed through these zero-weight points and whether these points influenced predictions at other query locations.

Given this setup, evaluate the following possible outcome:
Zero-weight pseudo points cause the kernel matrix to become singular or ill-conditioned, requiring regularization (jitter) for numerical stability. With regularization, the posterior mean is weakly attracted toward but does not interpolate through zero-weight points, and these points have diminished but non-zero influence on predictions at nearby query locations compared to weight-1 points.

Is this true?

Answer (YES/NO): NO